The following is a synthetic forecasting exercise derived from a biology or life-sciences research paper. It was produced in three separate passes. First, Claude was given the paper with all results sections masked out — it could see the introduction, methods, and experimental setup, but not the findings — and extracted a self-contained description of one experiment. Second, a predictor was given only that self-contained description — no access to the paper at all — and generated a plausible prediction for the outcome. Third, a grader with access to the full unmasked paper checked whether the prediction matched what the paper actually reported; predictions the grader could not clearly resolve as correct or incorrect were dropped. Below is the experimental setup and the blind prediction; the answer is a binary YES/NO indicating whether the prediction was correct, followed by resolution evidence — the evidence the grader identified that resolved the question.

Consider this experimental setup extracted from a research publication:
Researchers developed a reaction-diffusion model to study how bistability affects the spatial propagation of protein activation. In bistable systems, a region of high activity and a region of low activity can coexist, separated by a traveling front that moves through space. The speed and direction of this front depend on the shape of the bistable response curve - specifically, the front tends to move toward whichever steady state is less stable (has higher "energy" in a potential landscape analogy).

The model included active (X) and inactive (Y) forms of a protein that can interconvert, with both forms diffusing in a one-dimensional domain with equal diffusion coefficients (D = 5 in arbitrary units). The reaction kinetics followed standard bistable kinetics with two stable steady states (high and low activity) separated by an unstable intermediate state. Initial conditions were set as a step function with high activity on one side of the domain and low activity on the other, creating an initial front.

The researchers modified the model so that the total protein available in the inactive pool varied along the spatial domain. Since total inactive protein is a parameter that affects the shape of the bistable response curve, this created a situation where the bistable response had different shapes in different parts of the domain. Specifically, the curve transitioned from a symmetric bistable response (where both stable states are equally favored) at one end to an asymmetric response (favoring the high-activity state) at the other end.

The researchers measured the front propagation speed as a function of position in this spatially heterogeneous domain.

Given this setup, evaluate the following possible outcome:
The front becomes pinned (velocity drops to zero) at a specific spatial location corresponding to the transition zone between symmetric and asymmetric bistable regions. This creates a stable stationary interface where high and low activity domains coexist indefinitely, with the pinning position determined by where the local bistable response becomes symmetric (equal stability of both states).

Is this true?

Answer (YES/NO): YES